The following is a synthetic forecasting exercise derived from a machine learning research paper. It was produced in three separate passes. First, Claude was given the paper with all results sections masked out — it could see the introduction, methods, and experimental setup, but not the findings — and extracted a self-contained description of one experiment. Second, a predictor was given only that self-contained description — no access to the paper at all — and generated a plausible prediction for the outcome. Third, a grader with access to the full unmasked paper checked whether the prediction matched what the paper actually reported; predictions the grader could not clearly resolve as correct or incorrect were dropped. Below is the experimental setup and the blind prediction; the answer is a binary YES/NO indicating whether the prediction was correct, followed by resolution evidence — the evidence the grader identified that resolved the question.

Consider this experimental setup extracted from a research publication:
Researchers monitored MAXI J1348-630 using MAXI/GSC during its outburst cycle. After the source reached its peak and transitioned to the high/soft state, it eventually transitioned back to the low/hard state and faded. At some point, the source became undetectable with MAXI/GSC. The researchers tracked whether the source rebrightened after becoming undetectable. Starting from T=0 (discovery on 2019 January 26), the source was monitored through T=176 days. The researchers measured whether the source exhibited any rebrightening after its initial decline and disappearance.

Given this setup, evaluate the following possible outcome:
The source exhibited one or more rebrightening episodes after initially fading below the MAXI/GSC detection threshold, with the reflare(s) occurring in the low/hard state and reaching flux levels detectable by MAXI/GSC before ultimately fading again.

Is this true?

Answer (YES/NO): YES